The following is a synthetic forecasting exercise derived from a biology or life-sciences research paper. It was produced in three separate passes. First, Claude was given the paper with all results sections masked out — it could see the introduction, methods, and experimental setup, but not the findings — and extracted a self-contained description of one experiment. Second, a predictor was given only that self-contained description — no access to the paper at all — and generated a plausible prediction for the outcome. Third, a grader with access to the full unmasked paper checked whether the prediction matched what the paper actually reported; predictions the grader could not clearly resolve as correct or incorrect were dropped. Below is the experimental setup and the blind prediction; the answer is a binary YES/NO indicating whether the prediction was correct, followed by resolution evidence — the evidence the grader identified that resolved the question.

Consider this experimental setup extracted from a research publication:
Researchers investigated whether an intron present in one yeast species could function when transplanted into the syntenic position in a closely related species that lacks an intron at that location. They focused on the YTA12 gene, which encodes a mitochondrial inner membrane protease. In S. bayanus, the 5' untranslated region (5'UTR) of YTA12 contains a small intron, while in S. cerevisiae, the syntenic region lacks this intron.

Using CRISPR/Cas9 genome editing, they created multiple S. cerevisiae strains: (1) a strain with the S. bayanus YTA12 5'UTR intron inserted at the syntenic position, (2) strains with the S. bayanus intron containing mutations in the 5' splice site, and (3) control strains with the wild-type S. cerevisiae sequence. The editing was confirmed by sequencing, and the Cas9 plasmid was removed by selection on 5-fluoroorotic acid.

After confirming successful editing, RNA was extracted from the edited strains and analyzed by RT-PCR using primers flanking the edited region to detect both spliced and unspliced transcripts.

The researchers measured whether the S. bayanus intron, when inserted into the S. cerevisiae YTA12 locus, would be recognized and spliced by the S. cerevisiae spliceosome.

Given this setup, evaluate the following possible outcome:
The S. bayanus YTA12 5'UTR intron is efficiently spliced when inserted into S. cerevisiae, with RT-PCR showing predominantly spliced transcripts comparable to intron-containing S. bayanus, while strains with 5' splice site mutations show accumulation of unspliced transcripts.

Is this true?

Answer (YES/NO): YES